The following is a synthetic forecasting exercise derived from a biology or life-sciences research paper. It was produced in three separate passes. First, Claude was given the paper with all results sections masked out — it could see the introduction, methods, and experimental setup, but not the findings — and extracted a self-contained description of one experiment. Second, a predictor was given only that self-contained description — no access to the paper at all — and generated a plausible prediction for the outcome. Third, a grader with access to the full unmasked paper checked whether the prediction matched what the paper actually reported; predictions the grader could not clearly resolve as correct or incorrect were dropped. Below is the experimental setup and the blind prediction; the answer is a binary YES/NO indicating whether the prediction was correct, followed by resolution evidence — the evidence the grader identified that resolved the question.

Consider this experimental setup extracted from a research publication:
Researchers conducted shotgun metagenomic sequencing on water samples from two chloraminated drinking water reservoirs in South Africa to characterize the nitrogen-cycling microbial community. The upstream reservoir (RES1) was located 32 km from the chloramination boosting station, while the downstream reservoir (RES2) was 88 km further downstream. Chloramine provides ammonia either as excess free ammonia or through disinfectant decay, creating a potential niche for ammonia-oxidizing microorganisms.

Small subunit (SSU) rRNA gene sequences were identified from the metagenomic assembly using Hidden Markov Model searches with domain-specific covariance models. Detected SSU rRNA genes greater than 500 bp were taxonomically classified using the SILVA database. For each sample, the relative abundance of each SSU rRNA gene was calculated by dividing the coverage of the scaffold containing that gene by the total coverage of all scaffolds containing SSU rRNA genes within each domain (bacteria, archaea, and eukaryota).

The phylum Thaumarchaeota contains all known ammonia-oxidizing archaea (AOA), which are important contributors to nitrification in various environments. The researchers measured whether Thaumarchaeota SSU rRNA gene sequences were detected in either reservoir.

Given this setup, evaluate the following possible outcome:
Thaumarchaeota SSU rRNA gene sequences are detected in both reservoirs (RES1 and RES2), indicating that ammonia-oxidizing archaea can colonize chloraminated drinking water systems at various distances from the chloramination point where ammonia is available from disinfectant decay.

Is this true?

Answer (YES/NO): NO